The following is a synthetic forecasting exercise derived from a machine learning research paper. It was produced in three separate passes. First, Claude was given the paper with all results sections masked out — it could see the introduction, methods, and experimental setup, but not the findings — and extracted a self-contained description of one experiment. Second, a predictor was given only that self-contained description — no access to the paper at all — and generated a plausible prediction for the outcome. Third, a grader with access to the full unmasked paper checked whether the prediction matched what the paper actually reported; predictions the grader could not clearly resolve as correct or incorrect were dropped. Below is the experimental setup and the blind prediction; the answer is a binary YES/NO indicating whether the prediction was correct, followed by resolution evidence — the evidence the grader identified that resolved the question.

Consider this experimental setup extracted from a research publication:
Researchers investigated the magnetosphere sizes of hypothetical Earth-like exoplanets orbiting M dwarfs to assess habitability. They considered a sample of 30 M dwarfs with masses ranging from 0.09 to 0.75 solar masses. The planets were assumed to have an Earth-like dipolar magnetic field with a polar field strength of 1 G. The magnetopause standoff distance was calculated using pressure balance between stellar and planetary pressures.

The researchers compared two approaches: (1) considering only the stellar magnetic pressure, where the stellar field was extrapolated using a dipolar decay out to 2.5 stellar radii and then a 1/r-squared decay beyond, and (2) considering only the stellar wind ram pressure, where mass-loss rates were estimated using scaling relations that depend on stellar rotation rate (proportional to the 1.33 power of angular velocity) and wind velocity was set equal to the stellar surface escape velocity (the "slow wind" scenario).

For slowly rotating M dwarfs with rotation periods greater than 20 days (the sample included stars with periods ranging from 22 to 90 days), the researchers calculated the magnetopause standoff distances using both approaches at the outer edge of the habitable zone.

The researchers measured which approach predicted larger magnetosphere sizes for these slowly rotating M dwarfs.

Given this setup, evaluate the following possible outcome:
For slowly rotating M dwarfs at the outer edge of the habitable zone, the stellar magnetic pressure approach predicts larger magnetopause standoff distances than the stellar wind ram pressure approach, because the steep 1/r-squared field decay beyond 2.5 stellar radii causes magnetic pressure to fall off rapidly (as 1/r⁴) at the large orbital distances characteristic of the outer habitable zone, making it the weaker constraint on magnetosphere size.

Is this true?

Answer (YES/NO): NO